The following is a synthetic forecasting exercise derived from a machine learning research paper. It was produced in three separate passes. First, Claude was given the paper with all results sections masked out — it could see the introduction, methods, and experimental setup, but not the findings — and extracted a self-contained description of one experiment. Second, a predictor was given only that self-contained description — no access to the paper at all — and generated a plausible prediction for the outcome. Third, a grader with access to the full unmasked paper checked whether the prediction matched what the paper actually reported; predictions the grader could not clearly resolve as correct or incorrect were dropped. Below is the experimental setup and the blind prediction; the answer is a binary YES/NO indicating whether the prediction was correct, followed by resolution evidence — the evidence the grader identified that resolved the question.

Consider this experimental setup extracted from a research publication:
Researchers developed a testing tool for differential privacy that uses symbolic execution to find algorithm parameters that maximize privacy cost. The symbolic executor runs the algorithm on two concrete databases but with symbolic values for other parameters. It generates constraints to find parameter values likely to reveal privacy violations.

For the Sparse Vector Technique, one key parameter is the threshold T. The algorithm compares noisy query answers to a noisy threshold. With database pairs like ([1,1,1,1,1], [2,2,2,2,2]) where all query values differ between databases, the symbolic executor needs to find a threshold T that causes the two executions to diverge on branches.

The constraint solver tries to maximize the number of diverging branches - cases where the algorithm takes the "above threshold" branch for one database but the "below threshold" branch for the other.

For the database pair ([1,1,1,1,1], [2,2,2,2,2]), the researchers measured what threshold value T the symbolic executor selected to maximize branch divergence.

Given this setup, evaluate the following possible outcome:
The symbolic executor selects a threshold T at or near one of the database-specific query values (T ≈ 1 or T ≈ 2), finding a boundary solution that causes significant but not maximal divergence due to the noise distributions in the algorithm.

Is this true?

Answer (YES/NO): NO